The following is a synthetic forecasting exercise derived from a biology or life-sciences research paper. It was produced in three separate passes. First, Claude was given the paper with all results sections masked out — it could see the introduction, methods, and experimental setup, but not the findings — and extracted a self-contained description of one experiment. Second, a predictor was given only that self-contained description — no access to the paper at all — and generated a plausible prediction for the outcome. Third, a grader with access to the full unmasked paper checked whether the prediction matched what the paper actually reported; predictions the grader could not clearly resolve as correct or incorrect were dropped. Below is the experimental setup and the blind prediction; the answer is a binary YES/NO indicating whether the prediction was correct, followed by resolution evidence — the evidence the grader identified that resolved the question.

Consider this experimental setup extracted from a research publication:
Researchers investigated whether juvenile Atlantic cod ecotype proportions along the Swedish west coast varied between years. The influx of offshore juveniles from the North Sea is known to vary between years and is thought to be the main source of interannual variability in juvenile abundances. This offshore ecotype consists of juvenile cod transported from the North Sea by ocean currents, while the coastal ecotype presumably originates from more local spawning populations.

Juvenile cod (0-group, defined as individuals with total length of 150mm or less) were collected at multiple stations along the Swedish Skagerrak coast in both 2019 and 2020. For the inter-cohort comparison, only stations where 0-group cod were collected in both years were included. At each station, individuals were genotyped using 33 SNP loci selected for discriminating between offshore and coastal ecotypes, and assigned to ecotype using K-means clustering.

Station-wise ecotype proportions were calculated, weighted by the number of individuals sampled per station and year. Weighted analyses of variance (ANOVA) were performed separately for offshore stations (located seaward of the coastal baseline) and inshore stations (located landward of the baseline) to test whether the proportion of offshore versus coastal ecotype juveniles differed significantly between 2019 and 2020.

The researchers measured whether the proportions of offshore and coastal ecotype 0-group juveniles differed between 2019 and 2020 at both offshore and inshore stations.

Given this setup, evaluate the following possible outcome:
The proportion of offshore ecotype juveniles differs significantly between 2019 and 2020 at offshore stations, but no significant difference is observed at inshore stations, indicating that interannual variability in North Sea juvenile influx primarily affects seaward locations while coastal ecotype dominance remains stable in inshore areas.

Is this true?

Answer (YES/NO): NO